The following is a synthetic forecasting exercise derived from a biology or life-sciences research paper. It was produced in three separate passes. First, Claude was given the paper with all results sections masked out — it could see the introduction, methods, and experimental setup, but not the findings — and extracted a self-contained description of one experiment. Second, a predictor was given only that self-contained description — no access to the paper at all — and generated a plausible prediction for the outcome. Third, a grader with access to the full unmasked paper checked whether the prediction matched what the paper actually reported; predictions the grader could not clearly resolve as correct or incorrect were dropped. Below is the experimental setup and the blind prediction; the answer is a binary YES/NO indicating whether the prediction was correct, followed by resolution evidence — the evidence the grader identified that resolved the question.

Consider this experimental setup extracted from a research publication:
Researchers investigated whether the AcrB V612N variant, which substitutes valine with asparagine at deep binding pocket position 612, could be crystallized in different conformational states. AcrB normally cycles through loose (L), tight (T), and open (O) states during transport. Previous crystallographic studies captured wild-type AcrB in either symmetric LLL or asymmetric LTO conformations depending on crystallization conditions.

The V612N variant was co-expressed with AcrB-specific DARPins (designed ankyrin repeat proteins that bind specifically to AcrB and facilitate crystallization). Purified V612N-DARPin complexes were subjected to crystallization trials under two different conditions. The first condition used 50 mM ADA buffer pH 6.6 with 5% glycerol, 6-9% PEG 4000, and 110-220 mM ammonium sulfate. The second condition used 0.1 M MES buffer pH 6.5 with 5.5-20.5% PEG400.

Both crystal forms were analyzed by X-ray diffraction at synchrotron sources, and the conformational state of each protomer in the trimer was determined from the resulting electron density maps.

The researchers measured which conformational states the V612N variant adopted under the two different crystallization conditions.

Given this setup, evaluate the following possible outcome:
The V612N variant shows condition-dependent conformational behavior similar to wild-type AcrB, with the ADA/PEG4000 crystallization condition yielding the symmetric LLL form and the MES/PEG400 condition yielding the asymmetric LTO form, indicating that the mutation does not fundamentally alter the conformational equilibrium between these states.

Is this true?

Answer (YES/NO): NO